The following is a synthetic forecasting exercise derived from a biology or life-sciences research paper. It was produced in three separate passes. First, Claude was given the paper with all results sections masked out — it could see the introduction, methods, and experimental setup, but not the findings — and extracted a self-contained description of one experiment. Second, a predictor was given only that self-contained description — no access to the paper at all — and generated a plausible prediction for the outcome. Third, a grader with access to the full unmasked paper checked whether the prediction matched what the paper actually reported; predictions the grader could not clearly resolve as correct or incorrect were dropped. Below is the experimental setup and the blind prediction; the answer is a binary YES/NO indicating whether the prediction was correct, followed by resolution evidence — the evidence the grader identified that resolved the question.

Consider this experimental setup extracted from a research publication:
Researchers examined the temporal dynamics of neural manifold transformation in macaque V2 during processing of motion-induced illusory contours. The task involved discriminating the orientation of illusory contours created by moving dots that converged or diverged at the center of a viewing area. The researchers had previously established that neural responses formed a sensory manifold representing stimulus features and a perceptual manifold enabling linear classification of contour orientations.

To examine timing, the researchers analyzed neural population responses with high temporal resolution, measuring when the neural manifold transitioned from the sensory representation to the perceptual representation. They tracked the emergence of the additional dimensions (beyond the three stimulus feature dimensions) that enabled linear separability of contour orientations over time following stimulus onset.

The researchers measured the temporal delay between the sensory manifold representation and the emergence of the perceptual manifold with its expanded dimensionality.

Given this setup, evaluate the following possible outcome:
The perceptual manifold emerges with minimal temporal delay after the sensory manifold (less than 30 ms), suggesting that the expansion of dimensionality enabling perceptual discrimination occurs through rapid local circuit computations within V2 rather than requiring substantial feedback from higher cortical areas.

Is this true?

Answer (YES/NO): NO